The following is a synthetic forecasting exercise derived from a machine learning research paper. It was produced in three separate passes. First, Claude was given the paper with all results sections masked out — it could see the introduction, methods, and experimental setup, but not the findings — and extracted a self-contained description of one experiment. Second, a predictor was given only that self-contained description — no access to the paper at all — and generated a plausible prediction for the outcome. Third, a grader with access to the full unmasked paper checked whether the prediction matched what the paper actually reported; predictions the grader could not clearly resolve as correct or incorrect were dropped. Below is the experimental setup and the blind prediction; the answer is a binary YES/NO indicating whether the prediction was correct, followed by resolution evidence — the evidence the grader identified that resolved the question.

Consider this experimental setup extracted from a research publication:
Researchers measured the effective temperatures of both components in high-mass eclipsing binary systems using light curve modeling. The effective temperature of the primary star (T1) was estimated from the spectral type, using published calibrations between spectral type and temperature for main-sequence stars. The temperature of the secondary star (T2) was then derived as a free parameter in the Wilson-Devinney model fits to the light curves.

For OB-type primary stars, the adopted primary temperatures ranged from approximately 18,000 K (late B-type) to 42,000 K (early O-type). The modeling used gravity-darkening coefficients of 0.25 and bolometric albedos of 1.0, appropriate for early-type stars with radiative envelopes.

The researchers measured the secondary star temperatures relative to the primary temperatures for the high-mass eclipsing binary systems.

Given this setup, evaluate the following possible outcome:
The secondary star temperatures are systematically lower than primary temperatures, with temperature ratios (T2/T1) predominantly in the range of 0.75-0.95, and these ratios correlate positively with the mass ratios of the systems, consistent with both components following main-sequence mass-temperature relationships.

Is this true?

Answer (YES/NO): NO